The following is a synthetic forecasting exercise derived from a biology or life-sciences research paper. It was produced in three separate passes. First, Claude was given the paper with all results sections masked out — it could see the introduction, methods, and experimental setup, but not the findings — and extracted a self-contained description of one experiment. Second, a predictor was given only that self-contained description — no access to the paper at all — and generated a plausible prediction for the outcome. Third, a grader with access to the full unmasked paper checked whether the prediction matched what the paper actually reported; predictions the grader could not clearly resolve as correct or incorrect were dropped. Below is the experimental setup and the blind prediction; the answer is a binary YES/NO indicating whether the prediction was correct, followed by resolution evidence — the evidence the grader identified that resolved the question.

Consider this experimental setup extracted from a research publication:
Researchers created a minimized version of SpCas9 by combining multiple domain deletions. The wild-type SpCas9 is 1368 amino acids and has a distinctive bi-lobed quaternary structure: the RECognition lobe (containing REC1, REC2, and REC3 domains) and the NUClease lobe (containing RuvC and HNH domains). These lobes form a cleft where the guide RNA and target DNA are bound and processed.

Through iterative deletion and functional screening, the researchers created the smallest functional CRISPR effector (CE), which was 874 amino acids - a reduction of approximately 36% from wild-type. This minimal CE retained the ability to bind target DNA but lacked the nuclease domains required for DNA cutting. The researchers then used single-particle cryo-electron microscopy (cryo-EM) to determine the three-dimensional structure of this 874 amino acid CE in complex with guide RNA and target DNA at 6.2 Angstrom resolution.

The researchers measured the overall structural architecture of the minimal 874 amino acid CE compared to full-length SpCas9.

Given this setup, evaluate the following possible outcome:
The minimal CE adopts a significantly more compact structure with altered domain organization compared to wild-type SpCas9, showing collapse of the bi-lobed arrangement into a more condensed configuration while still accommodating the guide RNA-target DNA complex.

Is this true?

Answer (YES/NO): NO